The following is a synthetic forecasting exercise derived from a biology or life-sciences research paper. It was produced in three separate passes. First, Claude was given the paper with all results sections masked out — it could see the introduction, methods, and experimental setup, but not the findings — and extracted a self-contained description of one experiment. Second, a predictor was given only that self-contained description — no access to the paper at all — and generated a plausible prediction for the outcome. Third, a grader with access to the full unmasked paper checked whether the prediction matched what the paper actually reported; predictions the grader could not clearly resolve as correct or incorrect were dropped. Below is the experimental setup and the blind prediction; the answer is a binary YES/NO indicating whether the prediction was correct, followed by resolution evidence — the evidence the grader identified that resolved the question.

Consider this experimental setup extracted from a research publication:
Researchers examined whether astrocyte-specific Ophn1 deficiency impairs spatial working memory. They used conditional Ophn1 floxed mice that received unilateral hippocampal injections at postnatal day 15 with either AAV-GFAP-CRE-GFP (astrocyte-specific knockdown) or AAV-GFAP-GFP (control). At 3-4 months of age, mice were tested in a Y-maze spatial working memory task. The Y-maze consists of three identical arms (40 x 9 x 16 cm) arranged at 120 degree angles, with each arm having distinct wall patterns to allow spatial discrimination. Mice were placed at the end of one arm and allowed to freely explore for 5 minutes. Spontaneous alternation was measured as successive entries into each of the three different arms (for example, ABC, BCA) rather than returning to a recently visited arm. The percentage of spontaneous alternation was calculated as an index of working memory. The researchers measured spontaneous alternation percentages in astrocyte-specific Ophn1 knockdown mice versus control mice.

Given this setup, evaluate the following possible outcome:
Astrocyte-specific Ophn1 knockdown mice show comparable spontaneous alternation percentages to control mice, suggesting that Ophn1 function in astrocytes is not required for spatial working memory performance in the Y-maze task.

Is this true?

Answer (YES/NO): NO